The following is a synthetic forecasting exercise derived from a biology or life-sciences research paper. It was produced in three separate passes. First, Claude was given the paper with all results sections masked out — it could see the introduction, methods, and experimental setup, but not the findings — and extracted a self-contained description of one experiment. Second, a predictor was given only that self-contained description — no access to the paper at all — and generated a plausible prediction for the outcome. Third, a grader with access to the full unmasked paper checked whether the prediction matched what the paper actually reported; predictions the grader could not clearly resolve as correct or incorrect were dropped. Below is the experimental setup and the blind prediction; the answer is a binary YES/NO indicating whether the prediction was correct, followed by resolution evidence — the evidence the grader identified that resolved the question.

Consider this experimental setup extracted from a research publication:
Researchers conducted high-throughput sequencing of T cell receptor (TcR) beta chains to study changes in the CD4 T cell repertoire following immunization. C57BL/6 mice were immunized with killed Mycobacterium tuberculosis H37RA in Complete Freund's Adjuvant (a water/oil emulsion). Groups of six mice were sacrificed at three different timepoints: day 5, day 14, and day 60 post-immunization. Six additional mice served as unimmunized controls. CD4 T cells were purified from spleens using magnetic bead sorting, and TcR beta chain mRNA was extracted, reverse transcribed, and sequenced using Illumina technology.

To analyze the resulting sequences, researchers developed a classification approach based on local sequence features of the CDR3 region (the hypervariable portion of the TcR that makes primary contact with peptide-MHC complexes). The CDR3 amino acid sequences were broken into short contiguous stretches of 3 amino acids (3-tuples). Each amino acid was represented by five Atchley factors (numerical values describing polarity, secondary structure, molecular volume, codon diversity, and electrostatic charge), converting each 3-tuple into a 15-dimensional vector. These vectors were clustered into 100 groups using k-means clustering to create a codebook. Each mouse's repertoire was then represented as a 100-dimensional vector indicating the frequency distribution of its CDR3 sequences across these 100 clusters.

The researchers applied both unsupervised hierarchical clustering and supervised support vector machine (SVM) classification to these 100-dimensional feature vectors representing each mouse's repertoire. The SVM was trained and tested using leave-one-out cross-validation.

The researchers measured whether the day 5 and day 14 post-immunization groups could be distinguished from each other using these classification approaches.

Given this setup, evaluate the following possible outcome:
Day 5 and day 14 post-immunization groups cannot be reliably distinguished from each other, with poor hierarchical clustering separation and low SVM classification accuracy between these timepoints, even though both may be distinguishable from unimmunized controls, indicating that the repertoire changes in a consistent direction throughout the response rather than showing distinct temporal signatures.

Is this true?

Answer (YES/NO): YES